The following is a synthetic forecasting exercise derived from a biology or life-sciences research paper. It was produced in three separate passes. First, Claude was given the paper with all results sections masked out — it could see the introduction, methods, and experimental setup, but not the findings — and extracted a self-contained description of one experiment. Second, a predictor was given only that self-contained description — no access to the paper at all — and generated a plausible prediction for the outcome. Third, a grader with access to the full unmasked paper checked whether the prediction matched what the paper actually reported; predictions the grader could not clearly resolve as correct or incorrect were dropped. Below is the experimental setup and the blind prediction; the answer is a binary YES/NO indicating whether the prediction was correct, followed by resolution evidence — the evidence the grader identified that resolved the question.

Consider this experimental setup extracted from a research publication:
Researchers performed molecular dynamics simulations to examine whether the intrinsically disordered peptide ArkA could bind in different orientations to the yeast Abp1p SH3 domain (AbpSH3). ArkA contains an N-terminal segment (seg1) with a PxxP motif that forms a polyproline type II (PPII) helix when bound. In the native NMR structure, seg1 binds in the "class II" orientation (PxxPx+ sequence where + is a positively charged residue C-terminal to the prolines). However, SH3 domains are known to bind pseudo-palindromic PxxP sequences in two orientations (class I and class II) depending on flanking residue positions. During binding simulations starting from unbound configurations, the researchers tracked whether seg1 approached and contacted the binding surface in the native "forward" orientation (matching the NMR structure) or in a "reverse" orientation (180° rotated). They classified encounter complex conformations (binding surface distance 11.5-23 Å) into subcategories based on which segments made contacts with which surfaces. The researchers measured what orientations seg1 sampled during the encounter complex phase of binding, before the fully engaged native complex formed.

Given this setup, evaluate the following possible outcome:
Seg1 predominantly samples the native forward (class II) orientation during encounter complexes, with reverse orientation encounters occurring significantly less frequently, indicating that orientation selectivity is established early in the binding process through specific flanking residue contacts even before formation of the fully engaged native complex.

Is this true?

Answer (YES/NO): NO